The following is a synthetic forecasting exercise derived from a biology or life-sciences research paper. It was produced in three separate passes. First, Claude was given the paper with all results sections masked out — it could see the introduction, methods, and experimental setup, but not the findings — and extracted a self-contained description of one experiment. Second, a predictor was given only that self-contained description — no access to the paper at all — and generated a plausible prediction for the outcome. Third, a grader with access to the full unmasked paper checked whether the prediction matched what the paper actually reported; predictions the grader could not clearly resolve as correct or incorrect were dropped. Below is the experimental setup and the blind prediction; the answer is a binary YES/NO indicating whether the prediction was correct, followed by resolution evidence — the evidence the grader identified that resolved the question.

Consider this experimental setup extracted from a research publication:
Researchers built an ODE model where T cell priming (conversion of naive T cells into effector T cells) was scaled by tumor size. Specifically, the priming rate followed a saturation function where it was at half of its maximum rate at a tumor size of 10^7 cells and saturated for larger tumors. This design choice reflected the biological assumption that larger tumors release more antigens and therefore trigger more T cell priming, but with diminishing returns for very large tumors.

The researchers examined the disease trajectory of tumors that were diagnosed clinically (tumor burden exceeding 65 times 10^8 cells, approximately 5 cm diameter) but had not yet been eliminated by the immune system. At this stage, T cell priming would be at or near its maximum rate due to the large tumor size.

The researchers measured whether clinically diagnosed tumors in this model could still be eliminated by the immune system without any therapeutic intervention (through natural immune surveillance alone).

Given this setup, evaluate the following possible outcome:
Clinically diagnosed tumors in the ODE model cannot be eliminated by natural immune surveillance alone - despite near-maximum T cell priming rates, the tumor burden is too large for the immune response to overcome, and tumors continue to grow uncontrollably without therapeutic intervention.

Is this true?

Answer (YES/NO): YES